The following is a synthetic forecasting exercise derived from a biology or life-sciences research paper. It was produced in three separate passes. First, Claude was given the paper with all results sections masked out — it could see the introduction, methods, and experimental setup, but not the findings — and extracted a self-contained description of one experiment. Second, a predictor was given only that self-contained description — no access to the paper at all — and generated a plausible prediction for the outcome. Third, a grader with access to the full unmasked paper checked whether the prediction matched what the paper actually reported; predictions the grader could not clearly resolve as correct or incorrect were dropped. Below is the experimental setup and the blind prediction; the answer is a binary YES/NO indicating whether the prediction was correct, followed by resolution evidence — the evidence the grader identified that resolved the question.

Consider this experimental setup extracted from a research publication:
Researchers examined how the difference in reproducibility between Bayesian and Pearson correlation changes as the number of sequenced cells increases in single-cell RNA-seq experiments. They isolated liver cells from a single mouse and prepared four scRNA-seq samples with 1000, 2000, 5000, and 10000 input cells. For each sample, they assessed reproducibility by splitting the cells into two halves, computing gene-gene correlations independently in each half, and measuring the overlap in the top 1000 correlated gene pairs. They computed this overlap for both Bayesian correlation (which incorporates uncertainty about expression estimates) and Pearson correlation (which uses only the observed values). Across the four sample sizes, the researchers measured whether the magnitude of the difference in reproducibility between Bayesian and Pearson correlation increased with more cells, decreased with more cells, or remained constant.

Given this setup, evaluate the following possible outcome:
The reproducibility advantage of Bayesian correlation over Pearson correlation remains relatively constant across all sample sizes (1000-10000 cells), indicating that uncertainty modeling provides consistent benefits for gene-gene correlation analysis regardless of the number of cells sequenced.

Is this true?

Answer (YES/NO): NO